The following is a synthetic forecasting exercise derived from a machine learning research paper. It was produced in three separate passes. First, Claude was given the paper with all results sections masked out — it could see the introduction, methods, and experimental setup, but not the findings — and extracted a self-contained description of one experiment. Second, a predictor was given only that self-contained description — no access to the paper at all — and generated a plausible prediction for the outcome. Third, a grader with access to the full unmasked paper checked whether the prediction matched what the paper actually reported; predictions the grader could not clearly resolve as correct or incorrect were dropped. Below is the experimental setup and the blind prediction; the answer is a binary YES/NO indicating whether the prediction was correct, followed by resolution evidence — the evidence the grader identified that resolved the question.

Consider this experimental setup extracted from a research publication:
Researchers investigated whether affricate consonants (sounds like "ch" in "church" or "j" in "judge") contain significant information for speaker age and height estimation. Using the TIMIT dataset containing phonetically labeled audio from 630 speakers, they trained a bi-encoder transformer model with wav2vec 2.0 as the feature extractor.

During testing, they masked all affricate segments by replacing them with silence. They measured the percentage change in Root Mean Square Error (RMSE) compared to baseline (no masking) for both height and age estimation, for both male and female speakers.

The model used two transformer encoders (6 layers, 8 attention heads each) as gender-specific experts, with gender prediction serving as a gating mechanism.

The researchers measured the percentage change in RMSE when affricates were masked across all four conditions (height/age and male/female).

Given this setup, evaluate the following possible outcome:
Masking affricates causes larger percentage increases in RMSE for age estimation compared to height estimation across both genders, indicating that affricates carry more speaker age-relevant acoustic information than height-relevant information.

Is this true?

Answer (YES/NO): NO